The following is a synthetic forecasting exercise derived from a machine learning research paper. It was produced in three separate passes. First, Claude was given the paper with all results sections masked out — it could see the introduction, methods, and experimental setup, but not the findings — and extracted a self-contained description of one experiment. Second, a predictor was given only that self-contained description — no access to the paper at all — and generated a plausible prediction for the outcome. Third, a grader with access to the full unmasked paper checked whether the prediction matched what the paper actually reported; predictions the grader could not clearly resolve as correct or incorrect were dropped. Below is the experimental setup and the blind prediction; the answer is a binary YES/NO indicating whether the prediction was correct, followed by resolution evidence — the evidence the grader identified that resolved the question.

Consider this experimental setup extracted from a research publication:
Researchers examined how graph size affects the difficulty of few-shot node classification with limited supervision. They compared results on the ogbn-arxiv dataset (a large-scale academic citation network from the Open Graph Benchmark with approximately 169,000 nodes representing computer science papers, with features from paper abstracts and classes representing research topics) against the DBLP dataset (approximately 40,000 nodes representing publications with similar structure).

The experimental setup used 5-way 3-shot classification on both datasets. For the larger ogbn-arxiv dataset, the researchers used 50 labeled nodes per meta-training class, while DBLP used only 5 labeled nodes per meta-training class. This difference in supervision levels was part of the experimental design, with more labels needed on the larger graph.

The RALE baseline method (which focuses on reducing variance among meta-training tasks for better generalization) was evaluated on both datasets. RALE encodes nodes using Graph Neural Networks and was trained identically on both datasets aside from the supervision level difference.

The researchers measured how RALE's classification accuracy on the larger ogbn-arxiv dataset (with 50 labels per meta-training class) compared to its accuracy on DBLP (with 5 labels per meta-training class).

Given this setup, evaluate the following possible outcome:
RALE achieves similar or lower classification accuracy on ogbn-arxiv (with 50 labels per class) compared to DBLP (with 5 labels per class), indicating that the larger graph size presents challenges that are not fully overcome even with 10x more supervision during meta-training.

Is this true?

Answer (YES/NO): YES